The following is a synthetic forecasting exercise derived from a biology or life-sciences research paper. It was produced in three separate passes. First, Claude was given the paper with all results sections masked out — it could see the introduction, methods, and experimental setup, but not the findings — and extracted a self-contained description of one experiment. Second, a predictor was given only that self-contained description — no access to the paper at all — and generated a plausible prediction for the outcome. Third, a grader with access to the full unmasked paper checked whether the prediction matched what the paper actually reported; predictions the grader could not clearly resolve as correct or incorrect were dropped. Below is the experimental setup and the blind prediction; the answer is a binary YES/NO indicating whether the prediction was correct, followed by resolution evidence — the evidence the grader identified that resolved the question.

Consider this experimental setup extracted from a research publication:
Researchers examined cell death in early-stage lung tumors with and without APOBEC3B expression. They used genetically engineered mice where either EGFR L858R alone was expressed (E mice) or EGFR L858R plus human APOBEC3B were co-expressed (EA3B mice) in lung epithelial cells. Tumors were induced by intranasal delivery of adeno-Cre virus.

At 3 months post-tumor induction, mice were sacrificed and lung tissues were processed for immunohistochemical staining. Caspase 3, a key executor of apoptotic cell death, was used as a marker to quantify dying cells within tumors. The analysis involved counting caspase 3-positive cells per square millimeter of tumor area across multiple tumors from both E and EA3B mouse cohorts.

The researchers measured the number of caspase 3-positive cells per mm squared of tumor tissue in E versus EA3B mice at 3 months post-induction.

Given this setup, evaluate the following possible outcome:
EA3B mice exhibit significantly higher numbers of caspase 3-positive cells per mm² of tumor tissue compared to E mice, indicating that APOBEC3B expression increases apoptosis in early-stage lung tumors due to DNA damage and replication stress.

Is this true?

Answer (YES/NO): NO